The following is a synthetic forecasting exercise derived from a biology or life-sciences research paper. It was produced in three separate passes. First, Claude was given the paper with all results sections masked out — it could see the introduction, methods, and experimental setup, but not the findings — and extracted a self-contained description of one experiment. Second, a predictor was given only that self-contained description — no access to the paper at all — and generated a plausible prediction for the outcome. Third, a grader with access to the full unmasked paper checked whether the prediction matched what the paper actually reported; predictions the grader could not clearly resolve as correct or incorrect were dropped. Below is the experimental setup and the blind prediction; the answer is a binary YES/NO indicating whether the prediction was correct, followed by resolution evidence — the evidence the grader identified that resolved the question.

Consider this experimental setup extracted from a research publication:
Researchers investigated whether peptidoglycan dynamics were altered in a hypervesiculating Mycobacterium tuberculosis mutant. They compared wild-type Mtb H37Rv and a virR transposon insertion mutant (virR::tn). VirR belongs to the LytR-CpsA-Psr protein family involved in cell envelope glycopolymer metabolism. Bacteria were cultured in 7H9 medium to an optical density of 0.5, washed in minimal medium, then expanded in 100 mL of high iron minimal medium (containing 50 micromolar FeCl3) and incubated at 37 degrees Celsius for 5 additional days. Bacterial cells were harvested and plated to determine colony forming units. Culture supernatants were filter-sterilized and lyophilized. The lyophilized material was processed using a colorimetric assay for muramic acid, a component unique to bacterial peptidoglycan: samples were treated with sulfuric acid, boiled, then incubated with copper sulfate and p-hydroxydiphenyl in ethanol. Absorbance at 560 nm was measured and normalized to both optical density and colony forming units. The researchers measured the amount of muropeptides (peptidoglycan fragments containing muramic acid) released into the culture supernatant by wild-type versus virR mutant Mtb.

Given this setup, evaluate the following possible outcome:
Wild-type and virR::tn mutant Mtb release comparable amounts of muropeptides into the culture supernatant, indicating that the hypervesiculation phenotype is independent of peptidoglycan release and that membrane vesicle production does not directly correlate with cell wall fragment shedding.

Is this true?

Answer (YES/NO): NO